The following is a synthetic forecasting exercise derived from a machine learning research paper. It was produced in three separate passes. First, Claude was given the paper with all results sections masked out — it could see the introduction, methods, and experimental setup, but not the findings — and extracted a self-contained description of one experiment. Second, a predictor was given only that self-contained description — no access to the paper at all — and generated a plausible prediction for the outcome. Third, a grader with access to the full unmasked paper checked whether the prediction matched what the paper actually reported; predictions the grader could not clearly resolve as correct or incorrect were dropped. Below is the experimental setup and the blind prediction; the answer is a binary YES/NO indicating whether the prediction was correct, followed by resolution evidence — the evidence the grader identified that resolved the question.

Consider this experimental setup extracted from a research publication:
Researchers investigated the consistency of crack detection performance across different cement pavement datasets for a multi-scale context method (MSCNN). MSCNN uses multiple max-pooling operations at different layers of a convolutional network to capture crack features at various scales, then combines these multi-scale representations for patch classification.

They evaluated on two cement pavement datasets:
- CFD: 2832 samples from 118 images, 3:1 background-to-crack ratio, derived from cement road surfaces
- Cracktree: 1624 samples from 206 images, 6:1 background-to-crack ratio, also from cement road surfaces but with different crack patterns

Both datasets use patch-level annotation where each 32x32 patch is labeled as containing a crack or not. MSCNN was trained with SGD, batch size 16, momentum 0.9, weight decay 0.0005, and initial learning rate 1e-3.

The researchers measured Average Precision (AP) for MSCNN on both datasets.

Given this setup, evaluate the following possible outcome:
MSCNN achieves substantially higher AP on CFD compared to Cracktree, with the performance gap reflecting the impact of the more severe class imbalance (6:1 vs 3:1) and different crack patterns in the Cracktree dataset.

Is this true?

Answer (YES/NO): NO